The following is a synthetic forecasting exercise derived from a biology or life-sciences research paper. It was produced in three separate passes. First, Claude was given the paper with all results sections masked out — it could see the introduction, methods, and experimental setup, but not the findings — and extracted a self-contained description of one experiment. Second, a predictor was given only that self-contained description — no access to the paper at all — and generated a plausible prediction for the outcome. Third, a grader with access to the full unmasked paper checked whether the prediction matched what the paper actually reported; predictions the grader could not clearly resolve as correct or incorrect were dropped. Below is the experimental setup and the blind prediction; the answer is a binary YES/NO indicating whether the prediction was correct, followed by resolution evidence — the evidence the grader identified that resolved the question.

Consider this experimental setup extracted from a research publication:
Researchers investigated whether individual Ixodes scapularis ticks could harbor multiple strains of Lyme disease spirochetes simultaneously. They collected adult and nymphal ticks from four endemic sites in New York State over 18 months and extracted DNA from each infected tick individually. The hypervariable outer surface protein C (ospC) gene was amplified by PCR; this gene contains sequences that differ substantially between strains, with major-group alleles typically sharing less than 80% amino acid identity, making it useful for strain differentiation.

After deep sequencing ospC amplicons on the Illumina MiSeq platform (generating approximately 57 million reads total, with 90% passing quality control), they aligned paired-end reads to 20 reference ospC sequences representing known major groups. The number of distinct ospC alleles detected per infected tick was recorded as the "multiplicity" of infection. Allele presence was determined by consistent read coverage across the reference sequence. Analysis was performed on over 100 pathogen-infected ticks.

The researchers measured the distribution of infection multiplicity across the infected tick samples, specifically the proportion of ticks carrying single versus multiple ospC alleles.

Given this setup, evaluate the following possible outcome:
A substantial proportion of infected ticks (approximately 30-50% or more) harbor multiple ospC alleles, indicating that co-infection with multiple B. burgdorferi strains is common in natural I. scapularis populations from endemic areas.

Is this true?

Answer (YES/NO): YES